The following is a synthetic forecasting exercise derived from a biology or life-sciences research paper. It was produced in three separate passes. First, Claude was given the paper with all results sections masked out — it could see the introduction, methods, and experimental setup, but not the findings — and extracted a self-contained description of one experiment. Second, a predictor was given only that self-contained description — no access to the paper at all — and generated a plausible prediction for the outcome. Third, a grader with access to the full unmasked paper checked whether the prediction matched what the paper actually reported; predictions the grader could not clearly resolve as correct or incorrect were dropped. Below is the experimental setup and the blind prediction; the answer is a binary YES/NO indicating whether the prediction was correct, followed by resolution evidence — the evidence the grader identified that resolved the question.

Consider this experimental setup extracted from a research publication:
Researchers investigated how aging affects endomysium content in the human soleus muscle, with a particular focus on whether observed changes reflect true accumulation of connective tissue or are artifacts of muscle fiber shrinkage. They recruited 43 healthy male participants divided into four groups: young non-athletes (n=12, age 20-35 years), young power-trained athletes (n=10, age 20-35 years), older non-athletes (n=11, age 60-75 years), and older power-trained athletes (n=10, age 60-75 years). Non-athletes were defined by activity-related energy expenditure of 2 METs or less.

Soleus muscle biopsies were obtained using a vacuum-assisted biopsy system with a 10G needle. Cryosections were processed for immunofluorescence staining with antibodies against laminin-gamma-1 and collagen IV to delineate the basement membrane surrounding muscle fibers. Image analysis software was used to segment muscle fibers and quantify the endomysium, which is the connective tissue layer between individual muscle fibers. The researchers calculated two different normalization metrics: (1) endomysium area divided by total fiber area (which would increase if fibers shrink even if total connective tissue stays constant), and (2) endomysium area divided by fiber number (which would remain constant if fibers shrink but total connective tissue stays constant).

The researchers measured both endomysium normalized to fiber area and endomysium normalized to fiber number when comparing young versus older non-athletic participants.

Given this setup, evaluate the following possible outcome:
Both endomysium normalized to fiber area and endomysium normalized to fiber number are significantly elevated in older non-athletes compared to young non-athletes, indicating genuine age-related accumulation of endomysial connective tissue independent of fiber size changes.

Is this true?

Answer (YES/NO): NO